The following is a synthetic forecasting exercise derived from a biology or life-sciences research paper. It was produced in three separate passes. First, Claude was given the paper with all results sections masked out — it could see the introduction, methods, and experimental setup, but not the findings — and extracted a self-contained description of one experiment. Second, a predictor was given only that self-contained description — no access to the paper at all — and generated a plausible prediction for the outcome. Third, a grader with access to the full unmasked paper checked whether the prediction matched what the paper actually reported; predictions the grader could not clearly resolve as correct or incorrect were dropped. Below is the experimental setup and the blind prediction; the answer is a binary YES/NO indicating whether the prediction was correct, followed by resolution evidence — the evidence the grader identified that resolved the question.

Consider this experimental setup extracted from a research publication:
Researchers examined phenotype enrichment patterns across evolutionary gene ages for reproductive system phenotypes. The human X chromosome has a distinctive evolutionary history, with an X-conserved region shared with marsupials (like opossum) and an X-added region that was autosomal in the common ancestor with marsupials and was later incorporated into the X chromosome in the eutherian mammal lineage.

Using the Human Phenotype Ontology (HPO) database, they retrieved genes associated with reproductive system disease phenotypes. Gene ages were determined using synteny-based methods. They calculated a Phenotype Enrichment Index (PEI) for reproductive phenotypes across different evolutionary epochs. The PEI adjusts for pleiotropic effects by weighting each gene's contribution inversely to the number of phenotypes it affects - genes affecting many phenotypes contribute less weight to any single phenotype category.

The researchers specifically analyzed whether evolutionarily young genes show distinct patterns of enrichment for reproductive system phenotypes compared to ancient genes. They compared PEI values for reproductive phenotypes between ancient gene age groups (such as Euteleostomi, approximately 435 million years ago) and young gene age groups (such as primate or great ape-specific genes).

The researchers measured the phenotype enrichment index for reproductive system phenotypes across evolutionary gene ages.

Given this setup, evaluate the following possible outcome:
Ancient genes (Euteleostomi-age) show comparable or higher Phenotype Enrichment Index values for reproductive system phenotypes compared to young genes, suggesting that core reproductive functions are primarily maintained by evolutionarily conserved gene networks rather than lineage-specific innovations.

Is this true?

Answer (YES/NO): NO